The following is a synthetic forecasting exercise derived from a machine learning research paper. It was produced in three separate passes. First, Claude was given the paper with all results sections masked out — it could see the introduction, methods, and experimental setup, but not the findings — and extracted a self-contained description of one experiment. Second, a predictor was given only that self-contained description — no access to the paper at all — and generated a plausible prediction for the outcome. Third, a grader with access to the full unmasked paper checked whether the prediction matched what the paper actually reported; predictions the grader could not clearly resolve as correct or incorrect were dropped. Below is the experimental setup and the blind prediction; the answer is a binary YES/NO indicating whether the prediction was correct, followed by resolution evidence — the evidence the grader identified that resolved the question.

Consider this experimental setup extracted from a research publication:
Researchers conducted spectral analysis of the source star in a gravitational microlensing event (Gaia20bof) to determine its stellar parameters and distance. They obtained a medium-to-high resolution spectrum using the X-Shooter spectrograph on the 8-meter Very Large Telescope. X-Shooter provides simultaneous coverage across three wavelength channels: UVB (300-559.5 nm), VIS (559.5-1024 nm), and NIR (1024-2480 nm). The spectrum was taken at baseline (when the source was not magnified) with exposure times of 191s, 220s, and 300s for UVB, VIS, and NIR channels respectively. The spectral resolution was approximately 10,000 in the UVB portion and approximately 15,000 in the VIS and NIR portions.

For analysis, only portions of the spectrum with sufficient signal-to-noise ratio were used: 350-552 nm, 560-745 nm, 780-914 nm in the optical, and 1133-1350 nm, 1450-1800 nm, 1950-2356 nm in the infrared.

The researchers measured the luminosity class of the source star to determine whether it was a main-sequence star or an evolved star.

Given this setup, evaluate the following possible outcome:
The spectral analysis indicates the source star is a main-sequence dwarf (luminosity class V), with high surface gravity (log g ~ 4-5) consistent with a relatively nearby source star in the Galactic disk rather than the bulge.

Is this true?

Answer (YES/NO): NO